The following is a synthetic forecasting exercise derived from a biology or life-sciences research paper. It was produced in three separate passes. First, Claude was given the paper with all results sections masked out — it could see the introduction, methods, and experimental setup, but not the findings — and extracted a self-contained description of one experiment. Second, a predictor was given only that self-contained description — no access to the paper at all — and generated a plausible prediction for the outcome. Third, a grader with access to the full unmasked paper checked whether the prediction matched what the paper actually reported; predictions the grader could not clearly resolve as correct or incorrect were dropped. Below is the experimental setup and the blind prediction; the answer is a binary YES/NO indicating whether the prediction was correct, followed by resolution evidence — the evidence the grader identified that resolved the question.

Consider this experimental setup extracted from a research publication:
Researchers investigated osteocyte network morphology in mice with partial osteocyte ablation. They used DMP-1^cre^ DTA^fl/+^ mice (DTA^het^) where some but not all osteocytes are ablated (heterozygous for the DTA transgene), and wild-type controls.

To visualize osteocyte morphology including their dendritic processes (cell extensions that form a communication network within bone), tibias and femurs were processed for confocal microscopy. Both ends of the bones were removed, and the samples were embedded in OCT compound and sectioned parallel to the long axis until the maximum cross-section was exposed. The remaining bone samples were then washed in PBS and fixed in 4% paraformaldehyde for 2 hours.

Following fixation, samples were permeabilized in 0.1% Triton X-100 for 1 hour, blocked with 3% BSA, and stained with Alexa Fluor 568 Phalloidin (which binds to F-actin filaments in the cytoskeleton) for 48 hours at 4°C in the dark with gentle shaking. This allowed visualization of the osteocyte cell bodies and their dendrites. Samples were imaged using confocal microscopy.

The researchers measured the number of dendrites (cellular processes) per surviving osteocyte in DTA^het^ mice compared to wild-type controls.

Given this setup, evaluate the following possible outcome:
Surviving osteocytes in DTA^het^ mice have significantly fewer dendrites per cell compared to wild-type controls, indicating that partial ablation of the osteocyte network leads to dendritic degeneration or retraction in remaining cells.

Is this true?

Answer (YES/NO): YES